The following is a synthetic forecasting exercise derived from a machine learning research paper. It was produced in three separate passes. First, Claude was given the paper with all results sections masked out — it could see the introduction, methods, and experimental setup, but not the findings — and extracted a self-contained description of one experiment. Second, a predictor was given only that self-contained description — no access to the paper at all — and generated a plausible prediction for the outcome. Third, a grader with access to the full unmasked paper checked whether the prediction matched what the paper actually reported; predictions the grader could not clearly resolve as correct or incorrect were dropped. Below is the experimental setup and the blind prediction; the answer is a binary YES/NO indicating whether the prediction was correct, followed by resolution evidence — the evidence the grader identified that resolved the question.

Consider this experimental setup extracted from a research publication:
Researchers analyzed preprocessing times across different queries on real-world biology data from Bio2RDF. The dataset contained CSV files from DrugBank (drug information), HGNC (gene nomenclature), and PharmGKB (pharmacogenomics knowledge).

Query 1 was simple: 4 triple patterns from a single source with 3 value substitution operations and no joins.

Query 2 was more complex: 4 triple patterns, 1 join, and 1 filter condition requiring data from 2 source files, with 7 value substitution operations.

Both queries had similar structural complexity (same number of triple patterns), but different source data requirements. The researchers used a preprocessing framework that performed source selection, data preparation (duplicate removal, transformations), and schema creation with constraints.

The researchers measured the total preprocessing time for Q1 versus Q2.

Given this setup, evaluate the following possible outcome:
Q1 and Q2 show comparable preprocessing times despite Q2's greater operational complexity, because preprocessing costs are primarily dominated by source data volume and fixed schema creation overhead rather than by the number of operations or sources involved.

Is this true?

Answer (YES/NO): NO